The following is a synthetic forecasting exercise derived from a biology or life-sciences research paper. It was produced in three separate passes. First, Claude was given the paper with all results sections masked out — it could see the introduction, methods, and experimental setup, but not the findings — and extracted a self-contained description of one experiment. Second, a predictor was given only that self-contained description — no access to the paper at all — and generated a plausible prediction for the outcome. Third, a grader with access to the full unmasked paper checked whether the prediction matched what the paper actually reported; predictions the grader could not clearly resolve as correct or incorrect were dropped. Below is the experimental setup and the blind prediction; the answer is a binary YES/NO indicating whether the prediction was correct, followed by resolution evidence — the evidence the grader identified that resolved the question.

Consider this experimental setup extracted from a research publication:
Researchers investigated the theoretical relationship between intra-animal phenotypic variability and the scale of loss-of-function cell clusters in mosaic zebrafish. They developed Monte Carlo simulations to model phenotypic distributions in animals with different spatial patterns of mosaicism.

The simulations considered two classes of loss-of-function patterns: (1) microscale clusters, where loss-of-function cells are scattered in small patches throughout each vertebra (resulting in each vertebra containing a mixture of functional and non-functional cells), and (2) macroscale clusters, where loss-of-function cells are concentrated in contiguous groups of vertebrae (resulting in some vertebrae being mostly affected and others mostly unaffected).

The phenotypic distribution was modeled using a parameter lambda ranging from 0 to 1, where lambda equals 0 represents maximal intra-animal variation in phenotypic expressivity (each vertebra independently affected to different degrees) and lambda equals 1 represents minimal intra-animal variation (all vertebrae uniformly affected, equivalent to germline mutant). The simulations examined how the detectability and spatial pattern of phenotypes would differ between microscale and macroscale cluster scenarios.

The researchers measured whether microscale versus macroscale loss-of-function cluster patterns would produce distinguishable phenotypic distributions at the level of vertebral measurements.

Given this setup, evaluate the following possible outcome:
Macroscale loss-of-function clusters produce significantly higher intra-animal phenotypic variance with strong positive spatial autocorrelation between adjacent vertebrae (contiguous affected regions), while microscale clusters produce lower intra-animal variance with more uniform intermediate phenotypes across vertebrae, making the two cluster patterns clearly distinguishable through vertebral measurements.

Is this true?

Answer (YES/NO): NO